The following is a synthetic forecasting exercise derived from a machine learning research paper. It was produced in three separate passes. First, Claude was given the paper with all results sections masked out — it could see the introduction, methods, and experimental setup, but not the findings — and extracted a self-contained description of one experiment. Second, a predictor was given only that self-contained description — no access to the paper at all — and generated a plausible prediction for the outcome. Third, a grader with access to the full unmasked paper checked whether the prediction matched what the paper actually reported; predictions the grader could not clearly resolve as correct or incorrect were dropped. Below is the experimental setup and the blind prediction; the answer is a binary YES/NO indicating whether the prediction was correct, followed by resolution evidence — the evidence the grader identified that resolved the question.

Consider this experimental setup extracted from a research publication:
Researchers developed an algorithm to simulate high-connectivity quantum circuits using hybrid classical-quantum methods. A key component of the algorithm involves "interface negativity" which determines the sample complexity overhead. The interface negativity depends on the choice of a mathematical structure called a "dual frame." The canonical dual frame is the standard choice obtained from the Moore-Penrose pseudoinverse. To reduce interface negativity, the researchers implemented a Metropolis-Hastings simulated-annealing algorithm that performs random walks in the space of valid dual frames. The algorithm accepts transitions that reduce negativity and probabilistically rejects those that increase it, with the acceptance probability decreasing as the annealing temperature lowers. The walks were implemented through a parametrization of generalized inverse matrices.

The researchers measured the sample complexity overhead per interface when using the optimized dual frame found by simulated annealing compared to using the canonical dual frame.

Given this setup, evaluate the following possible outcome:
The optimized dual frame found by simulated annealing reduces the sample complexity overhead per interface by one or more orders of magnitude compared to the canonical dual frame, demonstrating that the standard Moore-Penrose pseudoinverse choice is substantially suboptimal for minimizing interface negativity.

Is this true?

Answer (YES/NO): NO